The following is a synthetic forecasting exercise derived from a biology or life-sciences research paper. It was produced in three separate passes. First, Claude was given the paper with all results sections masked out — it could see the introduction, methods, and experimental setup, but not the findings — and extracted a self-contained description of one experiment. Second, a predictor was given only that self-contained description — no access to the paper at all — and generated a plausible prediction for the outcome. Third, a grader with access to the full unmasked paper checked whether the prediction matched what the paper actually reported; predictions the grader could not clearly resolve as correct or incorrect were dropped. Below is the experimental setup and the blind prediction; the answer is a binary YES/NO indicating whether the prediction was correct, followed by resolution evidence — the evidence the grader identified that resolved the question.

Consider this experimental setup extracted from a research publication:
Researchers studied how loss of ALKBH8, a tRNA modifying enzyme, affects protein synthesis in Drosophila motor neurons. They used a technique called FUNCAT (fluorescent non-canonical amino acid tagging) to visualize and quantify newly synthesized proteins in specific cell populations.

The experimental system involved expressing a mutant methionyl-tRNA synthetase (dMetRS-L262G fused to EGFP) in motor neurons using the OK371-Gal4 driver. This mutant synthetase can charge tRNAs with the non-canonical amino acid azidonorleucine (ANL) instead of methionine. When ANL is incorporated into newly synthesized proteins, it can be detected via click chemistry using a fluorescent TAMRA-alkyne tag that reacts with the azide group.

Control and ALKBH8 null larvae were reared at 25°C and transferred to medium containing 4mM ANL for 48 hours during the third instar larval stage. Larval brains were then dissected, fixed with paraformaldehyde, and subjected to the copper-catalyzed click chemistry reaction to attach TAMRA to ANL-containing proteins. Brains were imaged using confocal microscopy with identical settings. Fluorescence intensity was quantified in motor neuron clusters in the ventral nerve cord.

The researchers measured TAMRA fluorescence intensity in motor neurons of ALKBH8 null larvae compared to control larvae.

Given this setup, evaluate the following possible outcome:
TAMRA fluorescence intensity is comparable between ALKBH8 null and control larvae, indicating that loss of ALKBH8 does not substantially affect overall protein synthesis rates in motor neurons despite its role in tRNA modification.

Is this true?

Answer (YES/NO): NO